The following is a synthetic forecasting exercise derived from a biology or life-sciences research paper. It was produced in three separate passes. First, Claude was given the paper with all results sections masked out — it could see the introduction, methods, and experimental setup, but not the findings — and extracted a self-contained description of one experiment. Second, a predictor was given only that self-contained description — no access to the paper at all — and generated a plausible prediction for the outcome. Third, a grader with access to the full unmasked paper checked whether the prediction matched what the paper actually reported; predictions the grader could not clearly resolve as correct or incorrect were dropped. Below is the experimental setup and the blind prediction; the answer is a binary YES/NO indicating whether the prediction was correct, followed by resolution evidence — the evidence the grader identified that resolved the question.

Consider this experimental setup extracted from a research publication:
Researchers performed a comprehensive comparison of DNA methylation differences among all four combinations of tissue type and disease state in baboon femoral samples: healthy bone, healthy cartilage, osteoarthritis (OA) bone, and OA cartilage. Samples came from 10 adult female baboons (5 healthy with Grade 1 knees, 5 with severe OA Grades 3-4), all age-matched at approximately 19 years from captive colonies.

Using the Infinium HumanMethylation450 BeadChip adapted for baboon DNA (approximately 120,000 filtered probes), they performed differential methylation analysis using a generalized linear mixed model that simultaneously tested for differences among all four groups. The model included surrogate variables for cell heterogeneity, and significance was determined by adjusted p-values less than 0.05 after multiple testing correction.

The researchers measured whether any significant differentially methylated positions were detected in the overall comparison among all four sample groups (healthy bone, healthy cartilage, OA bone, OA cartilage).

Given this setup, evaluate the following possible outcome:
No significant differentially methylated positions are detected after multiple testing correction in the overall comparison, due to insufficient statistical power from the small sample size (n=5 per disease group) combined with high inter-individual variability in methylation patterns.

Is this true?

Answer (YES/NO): YES